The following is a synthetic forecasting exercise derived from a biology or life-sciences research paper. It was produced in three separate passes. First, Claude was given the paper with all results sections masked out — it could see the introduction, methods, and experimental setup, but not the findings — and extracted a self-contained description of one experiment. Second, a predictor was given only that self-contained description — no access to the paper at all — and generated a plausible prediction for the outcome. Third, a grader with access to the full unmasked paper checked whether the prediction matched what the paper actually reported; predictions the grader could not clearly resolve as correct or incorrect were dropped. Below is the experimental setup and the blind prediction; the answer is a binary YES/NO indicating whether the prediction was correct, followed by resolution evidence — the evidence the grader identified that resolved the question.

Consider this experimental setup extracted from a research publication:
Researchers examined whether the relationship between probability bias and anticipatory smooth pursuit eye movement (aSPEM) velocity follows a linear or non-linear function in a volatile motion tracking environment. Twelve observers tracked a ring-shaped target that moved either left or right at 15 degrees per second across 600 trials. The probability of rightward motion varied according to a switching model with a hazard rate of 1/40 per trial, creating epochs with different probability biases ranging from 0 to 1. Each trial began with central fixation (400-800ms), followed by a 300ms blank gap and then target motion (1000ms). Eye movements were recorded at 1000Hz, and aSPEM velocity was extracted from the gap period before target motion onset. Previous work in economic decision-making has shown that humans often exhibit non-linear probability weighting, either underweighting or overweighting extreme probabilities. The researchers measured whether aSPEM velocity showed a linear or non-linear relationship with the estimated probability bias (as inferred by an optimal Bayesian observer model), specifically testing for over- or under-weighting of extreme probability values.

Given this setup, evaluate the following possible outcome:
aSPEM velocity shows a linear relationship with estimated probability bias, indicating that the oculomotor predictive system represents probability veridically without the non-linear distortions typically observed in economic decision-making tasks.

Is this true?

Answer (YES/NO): YES